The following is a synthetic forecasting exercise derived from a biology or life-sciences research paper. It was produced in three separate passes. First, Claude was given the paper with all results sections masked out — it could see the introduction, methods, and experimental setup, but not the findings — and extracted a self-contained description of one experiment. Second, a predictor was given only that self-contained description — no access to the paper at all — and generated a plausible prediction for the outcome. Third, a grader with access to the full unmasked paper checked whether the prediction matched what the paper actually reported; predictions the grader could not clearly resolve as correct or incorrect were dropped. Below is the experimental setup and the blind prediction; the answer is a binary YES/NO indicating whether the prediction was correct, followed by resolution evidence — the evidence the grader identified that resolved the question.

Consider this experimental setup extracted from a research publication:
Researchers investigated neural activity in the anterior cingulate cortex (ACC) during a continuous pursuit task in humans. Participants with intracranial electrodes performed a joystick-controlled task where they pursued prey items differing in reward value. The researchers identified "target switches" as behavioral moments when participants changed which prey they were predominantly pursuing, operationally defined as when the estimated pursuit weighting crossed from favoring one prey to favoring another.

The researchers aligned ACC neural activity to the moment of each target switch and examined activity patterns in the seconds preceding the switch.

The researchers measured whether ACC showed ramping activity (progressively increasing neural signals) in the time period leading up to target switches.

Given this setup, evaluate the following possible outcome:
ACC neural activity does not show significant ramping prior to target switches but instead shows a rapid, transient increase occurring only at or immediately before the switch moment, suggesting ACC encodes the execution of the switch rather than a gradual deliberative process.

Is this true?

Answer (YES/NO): NO